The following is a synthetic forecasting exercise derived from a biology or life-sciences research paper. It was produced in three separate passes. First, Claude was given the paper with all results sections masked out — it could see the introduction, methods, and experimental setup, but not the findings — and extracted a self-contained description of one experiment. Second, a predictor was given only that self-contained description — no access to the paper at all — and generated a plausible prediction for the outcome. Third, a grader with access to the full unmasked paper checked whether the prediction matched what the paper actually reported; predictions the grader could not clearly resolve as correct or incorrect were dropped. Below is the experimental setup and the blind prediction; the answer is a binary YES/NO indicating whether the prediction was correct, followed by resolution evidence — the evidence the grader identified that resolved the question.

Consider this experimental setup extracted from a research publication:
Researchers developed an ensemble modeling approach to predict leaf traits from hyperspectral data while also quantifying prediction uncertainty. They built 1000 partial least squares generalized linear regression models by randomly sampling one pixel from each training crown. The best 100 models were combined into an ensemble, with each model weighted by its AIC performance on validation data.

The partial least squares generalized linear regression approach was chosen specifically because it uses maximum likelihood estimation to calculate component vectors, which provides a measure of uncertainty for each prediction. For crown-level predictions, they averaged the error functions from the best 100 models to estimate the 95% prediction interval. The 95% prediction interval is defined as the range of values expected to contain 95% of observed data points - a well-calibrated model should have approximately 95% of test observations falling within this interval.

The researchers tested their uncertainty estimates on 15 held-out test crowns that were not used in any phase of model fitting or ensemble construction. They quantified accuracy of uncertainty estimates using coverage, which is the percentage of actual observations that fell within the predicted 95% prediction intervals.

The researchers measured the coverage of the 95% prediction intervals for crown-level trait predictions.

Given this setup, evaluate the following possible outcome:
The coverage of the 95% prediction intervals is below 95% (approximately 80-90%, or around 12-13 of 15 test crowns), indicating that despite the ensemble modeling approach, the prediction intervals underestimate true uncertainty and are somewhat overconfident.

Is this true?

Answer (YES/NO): YES